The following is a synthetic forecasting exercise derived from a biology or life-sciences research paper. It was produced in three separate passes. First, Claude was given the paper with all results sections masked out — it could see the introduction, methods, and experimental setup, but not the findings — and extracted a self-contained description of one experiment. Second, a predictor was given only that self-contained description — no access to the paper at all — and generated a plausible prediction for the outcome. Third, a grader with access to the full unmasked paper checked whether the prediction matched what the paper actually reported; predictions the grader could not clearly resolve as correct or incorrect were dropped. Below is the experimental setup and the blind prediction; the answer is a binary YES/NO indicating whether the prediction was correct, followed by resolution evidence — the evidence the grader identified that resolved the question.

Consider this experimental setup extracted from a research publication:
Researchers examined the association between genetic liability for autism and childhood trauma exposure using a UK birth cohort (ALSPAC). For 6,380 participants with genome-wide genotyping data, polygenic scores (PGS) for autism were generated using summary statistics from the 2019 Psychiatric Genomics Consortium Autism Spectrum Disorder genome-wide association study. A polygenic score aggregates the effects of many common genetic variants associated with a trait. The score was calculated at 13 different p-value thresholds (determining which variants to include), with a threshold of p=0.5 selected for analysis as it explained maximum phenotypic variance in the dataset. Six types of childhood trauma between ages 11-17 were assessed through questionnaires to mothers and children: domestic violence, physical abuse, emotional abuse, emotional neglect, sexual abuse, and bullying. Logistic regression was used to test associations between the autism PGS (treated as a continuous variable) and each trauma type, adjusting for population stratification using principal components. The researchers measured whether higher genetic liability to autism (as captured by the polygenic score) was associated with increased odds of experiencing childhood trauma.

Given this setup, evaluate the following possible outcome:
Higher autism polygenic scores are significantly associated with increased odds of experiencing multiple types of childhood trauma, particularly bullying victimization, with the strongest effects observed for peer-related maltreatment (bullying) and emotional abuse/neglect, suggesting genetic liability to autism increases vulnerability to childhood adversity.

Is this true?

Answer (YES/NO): NO